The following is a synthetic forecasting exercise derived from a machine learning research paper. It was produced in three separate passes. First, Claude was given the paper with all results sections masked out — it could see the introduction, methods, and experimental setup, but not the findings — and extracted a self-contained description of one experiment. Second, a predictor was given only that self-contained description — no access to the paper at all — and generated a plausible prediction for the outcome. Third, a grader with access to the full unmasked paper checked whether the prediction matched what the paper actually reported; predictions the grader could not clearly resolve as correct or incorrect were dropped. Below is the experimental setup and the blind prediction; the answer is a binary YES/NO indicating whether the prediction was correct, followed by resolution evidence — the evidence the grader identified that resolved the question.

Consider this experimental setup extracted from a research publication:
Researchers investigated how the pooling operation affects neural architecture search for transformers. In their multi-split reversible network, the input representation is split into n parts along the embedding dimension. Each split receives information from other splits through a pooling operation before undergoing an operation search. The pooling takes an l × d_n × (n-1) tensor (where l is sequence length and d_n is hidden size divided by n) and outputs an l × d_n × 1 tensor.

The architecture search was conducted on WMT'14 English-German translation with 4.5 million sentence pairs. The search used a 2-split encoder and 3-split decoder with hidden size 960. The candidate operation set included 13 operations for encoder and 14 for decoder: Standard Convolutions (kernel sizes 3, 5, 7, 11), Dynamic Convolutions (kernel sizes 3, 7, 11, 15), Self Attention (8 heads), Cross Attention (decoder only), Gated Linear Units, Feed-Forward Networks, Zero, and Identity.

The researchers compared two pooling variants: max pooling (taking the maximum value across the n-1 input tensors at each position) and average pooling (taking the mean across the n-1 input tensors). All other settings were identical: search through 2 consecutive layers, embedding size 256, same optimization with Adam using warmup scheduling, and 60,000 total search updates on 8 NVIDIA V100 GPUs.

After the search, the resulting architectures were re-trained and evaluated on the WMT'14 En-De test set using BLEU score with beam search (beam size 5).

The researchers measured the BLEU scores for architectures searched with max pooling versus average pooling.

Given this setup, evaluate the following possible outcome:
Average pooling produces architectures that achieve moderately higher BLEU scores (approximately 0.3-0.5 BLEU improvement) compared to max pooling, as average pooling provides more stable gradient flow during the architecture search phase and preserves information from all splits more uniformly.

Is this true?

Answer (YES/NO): NO